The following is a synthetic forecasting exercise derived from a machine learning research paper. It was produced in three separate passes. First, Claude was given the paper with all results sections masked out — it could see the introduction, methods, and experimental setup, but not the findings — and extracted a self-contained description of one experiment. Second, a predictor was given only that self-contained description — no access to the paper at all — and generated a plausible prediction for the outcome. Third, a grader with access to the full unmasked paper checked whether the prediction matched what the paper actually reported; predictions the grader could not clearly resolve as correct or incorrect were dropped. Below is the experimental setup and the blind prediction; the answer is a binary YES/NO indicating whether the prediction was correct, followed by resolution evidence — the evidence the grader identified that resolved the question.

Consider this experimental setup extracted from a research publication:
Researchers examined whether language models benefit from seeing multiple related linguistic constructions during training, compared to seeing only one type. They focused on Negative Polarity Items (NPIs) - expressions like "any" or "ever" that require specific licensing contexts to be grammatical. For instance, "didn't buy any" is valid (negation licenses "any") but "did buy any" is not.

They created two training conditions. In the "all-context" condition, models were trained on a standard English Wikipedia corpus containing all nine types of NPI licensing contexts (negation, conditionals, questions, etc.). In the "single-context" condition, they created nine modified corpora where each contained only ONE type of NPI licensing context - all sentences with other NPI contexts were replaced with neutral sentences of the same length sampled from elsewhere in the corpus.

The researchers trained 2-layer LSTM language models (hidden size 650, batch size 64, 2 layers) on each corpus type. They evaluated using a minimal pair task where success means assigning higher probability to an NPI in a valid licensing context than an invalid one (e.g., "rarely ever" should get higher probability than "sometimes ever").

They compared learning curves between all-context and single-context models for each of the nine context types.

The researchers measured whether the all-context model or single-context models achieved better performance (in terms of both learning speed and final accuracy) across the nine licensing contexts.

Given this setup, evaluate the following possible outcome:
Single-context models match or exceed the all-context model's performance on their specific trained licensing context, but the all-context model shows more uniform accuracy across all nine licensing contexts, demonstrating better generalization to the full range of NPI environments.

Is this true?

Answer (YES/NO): NO